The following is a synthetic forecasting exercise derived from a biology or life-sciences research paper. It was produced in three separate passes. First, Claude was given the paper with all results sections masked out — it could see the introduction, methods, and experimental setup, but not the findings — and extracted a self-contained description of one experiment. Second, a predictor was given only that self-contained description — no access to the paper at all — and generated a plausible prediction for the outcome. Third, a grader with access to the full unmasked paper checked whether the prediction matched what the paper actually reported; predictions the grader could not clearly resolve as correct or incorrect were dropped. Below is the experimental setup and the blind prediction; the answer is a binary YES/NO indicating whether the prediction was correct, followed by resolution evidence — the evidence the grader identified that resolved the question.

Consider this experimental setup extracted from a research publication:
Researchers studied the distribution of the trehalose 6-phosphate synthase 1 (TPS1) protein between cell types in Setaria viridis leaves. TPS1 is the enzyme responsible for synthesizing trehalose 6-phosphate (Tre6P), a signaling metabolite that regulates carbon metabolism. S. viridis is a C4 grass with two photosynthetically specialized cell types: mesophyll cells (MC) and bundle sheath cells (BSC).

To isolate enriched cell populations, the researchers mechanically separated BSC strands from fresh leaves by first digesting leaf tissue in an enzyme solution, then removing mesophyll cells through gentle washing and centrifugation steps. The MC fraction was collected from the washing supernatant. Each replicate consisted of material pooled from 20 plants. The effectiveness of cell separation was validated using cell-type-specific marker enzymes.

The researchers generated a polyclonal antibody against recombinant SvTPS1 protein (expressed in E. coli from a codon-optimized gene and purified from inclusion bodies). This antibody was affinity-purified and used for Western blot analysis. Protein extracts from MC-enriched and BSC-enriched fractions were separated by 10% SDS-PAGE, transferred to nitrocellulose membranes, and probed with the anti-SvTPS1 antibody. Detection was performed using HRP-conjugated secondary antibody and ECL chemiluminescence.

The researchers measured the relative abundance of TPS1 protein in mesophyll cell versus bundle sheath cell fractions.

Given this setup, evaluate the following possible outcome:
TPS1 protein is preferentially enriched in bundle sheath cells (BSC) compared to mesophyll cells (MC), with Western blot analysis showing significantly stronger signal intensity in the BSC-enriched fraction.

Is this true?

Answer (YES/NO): YES